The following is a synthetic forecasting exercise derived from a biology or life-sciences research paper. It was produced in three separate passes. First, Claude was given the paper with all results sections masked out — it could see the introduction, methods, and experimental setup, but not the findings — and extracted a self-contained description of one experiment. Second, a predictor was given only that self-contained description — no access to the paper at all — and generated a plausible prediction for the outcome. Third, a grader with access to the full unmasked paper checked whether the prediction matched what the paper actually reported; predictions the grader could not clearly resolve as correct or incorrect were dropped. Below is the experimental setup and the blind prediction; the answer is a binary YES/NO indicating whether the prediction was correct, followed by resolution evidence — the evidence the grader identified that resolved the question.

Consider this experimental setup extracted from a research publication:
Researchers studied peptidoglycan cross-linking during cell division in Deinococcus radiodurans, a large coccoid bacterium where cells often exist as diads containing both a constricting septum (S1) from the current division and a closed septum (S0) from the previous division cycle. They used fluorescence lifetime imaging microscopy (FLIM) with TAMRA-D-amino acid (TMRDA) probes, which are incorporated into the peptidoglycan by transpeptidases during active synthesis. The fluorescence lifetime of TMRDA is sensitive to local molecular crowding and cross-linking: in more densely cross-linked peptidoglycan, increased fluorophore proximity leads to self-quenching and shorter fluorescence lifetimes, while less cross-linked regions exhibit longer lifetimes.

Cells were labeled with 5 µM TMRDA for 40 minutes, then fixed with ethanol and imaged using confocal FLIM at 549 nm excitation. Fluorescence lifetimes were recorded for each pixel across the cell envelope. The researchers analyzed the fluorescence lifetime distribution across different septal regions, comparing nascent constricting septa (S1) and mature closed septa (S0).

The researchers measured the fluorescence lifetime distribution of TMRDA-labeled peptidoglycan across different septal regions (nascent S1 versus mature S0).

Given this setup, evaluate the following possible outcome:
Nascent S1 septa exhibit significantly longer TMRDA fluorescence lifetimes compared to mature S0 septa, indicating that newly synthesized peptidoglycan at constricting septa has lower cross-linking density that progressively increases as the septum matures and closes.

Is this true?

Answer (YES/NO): YES